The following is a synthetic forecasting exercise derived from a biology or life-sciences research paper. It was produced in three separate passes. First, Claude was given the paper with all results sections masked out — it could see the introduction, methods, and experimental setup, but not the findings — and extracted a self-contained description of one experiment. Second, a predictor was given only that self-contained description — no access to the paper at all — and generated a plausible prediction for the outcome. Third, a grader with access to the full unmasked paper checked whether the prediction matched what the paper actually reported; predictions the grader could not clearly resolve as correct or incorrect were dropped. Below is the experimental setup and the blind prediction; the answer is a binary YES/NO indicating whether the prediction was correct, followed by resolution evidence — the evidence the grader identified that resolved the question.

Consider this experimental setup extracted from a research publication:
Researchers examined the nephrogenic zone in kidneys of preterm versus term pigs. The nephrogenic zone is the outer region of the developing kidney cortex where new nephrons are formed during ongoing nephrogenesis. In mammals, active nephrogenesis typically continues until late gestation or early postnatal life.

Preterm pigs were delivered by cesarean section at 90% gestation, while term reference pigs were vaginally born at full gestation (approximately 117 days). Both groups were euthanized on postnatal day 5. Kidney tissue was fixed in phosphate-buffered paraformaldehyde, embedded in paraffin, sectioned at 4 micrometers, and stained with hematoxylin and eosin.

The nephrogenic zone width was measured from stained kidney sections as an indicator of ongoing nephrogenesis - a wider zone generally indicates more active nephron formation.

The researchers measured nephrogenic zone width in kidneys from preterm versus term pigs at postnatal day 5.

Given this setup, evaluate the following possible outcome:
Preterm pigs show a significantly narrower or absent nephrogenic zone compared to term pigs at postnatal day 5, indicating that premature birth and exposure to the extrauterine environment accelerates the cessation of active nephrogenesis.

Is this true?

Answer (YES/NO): NO